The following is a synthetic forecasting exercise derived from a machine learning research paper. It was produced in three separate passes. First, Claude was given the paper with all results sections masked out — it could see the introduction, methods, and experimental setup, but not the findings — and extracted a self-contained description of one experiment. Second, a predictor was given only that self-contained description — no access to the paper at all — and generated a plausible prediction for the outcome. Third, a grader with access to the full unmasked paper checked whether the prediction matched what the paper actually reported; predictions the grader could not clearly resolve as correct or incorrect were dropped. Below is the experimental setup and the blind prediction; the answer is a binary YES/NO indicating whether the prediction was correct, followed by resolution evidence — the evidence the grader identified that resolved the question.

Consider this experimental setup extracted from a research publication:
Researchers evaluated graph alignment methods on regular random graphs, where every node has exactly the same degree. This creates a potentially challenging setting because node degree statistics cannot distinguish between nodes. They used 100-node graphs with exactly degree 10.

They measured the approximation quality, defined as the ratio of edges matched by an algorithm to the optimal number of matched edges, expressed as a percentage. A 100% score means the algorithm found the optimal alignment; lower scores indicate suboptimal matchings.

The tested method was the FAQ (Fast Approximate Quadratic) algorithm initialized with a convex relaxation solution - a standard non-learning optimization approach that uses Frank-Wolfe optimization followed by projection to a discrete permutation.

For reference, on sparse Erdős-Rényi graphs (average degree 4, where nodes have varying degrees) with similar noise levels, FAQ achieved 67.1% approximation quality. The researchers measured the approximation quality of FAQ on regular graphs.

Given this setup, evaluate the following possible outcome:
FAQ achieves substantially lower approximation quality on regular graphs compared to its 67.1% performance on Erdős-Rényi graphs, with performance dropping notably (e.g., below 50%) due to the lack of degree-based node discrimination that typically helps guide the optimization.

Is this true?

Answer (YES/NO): YES